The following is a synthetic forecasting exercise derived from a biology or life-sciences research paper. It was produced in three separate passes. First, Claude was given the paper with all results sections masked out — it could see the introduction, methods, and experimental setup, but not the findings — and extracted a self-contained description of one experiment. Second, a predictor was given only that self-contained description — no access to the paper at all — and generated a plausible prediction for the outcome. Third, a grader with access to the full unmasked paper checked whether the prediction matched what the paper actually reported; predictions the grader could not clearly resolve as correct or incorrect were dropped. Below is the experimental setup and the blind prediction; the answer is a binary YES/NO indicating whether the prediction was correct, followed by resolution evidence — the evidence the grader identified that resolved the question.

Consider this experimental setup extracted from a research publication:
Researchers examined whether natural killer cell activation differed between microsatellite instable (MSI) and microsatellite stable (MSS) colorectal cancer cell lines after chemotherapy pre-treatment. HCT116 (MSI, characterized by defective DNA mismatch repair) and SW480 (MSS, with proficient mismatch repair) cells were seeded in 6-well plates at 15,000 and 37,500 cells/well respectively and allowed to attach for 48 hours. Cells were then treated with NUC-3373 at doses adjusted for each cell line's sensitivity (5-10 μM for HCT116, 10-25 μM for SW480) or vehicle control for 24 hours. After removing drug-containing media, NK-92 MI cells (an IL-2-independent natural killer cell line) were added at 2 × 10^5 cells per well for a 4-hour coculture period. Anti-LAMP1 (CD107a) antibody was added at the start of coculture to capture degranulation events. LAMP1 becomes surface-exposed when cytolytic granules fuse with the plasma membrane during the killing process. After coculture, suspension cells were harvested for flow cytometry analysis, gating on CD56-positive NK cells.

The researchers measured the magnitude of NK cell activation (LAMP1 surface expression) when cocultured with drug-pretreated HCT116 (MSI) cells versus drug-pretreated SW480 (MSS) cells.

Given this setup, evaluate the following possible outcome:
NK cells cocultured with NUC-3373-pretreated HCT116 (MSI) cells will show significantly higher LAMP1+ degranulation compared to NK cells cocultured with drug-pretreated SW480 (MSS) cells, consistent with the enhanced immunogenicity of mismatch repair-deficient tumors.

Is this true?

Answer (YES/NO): YES